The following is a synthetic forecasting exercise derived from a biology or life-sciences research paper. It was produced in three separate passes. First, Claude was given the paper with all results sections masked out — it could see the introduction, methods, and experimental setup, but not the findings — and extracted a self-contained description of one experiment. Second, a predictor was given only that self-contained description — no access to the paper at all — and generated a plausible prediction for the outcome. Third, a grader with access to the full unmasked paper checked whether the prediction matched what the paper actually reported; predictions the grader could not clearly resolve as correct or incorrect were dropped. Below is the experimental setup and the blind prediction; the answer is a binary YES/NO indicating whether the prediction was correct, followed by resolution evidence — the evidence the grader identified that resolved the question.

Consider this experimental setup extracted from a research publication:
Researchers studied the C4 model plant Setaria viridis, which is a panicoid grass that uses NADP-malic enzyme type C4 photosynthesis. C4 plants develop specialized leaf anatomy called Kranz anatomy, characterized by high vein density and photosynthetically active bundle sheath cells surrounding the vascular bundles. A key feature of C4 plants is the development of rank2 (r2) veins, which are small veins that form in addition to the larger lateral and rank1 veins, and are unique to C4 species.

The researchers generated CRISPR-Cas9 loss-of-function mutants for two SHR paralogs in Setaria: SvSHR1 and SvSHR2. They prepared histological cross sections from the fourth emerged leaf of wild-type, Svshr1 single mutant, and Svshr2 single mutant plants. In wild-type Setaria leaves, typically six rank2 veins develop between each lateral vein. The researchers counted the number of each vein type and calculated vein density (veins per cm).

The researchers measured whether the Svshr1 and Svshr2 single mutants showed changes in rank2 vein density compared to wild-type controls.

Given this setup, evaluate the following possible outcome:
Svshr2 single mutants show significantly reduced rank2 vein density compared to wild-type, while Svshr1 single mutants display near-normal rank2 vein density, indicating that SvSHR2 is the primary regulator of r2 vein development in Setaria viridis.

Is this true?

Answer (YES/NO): YES